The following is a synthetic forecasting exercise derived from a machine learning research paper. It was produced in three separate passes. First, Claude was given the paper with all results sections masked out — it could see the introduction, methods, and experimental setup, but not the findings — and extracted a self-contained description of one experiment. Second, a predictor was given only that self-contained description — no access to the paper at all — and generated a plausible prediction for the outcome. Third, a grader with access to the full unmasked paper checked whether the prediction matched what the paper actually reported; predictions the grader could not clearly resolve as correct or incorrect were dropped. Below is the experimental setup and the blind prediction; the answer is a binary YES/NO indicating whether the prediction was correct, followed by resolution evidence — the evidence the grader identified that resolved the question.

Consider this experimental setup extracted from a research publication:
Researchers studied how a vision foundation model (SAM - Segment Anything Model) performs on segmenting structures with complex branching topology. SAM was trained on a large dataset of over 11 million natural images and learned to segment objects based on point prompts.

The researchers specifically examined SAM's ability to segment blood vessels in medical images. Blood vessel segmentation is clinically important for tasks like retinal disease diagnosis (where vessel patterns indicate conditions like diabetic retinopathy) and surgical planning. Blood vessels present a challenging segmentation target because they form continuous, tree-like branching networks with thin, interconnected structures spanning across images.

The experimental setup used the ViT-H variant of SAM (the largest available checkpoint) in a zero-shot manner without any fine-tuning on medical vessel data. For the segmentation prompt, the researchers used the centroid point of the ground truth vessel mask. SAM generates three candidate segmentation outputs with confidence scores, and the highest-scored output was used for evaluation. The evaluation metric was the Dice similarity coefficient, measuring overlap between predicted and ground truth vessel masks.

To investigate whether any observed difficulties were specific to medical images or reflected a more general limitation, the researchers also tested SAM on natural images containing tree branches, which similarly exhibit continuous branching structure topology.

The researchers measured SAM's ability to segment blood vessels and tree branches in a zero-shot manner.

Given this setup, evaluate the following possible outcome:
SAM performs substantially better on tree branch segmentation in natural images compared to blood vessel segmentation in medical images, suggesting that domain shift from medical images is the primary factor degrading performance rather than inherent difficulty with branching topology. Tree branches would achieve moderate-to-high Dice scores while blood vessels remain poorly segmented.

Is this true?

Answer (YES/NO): NO